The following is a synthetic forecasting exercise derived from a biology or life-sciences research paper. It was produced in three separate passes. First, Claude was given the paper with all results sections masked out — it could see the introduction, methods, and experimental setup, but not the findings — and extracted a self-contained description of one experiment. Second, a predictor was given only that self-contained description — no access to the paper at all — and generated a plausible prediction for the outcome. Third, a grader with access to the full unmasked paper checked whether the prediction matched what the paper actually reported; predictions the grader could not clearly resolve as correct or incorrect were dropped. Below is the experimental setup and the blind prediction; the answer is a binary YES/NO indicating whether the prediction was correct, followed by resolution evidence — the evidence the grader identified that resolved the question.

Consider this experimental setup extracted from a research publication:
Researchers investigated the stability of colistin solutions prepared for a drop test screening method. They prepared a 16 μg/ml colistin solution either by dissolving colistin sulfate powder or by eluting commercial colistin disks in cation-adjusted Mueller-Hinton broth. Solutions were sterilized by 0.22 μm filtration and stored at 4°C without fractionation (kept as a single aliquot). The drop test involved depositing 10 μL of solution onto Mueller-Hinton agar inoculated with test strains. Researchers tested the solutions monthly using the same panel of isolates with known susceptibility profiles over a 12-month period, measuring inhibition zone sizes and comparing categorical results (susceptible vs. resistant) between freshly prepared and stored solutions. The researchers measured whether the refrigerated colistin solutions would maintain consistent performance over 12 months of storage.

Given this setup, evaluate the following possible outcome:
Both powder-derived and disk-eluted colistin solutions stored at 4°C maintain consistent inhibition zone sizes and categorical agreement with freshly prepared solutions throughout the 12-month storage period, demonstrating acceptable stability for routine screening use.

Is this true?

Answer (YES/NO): YES